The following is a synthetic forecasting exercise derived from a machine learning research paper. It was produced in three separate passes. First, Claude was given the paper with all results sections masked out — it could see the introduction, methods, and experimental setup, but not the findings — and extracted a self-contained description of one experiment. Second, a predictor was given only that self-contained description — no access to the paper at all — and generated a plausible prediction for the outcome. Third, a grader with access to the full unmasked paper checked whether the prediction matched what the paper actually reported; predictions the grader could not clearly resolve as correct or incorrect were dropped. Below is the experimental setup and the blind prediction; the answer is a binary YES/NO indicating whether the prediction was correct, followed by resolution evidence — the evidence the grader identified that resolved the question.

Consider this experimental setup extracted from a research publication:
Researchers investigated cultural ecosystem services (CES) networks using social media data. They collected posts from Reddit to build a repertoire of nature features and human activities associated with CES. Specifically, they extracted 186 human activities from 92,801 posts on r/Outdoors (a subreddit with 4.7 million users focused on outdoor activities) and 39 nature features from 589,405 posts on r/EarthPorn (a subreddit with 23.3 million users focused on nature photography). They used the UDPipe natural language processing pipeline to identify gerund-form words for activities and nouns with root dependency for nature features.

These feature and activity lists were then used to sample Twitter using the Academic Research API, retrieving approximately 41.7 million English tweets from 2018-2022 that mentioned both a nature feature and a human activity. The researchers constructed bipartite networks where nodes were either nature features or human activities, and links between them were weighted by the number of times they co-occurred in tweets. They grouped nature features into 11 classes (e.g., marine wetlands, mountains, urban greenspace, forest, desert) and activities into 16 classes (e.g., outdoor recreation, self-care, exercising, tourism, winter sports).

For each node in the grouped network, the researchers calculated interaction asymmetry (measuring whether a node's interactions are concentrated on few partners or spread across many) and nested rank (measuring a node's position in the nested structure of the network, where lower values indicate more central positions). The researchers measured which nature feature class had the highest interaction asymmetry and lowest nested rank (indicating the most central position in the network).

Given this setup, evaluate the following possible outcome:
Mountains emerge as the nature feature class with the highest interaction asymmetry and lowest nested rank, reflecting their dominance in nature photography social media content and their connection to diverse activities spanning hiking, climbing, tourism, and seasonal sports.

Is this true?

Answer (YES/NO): NO